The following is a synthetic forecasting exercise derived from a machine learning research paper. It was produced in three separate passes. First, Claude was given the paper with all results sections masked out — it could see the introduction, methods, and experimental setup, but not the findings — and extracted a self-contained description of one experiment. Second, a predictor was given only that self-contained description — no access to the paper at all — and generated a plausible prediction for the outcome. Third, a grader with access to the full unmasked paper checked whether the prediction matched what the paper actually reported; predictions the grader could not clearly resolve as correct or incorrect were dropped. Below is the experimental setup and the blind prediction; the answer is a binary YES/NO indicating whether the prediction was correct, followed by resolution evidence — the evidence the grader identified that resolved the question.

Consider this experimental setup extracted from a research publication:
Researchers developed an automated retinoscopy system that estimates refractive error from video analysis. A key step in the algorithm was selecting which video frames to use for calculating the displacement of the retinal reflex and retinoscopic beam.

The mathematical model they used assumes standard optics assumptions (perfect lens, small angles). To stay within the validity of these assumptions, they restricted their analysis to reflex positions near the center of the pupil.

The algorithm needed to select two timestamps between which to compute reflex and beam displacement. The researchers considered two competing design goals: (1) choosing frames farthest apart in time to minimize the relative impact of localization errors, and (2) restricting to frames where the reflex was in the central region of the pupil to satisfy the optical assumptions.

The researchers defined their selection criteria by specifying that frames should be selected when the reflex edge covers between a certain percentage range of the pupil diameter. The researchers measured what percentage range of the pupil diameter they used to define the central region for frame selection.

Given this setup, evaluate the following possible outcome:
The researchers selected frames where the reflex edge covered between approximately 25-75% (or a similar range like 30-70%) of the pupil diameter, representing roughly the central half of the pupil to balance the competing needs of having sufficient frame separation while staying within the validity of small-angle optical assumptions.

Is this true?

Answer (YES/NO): YES